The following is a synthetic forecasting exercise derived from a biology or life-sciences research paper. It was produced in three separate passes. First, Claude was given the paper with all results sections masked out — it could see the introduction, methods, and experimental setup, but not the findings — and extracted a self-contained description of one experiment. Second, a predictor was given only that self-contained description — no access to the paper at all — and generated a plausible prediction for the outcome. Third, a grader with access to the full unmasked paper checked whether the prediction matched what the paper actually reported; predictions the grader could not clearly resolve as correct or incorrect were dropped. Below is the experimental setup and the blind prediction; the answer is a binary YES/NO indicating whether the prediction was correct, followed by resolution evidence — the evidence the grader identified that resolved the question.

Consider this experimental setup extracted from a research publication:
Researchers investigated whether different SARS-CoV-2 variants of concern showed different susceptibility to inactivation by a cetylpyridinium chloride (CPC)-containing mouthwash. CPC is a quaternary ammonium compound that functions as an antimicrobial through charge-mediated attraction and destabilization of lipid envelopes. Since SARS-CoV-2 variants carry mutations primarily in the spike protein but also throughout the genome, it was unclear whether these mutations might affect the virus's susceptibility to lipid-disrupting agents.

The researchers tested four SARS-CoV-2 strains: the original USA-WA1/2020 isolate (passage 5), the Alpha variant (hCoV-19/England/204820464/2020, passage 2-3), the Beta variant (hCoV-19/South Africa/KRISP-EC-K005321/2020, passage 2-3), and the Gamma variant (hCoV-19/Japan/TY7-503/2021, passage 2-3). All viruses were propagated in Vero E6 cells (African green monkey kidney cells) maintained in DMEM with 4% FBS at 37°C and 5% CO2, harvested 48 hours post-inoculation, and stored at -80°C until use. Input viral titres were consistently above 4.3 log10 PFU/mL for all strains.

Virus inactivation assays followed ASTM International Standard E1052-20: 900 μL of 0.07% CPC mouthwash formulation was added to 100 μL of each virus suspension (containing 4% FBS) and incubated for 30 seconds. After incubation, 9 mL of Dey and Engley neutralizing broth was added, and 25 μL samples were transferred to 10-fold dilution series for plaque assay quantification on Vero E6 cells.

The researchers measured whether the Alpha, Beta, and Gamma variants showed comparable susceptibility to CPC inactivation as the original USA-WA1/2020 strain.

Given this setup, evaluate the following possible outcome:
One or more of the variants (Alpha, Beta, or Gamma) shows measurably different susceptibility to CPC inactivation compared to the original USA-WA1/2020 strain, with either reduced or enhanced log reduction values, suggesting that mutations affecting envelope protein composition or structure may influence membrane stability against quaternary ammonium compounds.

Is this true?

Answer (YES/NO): NO